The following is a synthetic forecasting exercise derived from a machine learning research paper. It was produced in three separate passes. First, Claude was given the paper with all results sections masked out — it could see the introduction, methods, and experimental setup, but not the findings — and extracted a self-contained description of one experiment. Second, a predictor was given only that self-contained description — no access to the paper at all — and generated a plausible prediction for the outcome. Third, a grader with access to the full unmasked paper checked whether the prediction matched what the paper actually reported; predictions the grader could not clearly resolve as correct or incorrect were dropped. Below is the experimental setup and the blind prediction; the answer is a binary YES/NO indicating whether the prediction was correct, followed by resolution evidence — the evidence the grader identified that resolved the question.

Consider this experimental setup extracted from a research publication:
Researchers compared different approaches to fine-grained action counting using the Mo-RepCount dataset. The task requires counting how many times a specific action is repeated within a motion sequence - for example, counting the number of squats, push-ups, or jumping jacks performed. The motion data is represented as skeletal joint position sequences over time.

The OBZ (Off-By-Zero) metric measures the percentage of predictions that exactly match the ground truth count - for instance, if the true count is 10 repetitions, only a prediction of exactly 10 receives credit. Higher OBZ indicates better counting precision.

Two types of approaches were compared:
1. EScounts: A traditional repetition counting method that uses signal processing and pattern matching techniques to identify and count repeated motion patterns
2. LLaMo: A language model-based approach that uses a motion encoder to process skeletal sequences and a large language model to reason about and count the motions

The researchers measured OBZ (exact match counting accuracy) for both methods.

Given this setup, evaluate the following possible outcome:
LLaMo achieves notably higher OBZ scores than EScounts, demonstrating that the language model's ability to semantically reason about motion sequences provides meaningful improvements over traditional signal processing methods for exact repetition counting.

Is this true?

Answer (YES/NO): NO